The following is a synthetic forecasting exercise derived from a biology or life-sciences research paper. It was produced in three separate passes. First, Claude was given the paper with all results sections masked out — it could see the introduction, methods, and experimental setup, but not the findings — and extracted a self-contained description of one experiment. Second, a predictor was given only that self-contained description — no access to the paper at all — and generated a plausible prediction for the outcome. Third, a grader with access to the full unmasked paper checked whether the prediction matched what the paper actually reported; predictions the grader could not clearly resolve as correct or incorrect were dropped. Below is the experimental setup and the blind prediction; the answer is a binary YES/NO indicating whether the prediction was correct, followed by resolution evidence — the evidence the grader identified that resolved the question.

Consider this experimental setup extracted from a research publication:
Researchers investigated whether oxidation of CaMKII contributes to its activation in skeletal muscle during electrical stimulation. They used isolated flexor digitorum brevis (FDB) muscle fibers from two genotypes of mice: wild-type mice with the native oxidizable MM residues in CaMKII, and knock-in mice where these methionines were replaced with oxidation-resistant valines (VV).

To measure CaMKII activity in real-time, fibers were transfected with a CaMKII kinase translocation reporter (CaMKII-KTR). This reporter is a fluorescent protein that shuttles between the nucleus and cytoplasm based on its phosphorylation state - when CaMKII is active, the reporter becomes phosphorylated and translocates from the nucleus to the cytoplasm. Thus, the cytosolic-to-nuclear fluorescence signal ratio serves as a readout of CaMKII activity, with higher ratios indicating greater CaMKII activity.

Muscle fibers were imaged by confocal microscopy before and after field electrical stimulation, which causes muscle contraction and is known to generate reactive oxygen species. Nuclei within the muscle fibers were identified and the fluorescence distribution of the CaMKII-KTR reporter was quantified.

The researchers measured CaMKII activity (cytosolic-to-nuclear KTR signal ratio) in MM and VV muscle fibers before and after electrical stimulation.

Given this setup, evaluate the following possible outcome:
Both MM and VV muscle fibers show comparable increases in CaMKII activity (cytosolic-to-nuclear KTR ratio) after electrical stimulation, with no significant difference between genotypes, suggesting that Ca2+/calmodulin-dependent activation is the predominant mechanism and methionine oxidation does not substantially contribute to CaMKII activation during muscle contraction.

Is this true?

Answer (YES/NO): NO